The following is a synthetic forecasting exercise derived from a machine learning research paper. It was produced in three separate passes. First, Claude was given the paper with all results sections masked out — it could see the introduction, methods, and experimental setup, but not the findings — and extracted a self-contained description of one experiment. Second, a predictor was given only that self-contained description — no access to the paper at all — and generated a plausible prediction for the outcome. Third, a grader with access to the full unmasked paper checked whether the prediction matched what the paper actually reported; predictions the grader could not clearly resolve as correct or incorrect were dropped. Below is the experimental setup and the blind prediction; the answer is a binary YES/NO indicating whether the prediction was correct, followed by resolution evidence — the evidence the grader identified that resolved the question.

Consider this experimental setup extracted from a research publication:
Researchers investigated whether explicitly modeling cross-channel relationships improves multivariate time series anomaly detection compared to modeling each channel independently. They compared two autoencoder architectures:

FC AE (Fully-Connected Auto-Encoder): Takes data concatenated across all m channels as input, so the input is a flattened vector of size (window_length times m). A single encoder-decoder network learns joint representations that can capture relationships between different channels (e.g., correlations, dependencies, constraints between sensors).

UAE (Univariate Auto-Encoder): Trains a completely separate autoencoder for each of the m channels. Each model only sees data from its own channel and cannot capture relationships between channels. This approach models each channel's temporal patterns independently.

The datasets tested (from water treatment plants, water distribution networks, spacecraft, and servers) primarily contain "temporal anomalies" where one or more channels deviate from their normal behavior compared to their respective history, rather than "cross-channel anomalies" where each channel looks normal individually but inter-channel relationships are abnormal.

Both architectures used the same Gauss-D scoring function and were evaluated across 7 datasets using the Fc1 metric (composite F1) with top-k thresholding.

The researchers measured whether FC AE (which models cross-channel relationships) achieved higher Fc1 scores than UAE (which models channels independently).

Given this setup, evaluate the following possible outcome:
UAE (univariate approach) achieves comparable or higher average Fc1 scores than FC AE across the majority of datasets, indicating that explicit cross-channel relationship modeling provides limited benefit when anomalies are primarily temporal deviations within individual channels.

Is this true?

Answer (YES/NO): YES